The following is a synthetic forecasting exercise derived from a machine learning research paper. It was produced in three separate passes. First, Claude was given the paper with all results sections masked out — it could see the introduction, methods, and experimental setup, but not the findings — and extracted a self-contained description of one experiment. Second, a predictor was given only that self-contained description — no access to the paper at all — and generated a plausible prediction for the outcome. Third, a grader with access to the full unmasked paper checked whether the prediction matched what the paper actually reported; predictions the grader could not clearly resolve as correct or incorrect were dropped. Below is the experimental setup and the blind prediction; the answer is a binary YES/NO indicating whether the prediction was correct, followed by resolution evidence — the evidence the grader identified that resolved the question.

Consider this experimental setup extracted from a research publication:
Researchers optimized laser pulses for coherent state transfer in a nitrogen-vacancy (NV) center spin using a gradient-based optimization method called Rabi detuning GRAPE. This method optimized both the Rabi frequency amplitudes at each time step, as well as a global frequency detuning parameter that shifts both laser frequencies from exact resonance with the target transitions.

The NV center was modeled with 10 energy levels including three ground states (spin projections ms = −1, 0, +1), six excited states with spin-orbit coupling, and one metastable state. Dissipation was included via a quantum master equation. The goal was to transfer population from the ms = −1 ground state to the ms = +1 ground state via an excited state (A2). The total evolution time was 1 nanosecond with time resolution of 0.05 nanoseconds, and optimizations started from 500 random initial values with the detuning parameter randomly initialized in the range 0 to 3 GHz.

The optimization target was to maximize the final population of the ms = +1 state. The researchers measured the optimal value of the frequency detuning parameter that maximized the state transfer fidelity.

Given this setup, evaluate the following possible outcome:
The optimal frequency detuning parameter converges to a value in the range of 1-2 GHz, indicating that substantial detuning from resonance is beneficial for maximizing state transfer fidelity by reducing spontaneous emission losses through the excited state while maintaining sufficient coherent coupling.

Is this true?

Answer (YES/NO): NO